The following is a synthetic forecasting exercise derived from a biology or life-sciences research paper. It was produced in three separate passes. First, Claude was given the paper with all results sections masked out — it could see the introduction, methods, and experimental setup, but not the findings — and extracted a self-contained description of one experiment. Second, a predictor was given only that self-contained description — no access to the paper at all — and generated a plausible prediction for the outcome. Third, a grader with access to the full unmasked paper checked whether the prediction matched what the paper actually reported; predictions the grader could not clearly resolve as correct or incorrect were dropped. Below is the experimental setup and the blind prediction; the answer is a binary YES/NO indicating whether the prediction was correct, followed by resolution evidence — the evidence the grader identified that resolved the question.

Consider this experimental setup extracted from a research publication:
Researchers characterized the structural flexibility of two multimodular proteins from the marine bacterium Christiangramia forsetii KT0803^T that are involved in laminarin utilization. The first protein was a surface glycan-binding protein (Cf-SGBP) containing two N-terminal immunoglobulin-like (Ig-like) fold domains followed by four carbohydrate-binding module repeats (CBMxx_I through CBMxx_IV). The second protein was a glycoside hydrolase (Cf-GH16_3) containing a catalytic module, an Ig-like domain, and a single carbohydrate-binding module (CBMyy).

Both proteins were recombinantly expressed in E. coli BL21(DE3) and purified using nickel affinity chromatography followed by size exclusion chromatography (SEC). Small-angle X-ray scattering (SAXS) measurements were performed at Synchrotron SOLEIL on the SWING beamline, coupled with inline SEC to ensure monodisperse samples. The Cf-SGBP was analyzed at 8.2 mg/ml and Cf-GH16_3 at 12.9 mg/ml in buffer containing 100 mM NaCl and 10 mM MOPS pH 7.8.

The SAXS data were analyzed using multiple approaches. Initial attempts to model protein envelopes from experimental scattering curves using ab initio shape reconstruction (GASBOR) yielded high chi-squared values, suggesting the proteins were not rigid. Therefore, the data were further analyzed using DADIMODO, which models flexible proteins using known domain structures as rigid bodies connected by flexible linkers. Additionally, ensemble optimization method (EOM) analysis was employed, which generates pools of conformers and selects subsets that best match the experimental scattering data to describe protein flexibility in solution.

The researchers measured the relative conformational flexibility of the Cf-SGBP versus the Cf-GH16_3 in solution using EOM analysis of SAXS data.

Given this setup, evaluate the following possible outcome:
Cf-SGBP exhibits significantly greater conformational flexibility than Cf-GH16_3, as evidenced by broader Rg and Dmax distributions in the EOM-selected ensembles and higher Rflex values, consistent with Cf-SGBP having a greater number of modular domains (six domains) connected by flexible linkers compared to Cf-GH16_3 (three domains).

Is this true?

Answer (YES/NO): NO